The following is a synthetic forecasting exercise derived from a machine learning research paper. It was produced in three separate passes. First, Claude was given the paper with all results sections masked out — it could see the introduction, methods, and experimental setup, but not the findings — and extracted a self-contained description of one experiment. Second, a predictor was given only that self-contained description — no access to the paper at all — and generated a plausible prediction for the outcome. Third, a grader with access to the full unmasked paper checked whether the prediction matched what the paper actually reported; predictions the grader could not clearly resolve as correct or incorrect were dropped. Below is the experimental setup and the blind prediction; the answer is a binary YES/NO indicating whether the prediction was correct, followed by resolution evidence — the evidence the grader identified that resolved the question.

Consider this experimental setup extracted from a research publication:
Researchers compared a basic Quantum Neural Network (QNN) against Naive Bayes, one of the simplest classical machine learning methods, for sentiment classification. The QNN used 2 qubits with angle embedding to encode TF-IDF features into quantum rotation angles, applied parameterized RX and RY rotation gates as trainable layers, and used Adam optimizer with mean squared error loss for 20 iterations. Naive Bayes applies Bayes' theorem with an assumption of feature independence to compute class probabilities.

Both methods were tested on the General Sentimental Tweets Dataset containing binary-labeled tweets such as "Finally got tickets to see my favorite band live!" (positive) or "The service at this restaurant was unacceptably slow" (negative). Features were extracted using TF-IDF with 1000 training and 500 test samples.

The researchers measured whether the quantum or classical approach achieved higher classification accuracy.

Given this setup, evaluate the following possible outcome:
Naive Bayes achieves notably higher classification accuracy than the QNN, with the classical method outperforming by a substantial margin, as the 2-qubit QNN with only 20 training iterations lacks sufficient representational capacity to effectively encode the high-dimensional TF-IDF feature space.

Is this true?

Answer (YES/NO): YES